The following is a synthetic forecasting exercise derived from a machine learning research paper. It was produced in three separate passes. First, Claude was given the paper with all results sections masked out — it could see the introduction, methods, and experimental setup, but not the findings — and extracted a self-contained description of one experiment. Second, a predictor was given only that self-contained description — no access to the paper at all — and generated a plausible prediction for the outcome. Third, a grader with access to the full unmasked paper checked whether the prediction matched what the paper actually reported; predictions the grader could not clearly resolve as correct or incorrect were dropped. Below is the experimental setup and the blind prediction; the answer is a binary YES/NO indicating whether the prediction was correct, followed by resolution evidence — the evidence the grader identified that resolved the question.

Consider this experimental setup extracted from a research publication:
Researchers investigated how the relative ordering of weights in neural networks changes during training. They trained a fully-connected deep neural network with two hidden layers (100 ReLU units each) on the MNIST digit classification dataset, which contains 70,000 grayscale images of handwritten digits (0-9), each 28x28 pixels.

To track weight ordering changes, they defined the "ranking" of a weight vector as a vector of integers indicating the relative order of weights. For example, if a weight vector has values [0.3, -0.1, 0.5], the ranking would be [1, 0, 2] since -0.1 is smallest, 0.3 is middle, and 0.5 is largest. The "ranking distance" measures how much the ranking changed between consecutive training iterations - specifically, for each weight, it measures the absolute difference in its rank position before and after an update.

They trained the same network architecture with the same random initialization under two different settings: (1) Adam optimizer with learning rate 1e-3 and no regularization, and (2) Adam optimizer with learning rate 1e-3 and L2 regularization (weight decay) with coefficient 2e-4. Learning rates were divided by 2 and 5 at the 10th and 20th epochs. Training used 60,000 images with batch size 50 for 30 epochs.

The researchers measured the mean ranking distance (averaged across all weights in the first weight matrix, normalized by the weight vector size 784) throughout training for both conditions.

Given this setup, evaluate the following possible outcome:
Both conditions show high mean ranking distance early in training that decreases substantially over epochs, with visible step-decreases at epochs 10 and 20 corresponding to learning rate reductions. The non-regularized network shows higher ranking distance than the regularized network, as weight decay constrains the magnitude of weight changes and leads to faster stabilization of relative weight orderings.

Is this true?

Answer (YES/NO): NO